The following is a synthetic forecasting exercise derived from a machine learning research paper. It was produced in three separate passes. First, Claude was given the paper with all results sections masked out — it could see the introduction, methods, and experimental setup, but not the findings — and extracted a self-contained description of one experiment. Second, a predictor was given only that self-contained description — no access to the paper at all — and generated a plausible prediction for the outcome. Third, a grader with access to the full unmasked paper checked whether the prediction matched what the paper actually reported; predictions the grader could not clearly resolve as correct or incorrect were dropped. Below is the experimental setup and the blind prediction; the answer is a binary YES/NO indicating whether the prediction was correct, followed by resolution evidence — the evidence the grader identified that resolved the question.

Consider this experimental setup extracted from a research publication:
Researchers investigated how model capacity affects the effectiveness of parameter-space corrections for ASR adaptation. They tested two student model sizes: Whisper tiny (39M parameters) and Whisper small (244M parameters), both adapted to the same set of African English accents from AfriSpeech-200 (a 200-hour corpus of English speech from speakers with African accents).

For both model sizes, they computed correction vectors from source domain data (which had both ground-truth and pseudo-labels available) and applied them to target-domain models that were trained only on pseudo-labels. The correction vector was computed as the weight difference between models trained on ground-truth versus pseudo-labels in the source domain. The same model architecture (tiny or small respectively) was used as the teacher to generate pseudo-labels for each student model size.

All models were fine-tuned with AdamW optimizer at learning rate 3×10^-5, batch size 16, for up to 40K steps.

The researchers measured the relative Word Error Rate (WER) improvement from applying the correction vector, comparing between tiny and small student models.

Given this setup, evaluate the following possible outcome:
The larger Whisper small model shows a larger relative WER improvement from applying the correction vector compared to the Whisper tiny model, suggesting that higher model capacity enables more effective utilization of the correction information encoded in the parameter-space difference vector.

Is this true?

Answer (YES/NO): NO